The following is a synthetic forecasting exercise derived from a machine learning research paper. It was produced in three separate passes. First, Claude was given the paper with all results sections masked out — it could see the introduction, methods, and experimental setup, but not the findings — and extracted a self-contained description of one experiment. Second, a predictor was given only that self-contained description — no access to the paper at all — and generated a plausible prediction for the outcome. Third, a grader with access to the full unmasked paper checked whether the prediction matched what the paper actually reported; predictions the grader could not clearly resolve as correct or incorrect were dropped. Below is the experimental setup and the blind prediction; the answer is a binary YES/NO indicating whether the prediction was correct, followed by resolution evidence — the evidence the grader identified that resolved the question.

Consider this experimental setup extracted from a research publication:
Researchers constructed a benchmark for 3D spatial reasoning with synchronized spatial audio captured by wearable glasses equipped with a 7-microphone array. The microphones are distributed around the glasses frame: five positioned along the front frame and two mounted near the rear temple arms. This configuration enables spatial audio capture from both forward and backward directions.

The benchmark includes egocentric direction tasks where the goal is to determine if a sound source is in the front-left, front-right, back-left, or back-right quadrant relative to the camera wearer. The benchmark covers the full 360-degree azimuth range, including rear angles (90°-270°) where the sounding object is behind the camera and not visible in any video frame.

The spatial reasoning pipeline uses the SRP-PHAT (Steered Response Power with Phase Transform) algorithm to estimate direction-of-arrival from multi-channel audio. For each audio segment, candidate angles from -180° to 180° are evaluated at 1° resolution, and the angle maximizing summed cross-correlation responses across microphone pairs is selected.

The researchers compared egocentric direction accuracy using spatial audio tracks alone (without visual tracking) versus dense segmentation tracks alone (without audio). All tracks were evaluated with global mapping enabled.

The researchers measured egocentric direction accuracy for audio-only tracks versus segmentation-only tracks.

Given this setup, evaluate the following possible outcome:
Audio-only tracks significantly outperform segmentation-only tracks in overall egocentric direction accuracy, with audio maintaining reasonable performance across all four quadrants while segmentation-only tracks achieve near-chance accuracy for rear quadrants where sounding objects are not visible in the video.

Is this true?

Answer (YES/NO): NO